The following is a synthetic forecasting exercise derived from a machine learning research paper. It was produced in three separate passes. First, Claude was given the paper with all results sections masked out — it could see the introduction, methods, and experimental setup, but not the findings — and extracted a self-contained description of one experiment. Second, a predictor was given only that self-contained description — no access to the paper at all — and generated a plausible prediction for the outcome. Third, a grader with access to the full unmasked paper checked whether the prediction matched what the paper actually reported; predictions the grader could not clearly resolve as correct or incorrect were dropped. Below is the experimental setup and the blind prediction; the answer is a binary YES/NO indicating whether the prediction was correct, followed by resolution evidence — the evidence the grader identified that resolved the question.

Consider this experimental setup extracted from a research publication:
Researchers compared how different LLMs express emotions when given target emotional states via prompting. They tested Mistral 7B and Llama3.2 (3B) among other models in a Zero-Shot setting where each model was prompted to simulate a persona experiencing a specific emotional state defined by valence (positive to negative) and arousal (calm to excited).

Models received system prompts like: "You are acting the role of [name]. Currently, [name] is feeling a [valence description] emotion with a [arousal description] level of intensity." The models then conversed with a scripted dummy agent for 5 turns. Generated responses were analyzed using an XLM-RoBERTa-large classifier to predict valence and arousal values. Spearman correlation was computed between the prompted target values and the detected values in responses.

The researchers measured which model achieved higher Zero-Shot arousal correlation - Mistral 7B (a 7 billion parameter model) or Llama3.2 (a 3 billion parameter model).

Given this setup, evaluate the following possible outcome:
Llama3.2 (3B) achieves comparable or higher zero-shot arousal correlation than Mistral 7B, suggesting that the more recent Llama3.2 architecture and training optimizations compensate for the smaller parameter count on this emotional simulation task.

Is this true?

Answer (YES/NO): YES